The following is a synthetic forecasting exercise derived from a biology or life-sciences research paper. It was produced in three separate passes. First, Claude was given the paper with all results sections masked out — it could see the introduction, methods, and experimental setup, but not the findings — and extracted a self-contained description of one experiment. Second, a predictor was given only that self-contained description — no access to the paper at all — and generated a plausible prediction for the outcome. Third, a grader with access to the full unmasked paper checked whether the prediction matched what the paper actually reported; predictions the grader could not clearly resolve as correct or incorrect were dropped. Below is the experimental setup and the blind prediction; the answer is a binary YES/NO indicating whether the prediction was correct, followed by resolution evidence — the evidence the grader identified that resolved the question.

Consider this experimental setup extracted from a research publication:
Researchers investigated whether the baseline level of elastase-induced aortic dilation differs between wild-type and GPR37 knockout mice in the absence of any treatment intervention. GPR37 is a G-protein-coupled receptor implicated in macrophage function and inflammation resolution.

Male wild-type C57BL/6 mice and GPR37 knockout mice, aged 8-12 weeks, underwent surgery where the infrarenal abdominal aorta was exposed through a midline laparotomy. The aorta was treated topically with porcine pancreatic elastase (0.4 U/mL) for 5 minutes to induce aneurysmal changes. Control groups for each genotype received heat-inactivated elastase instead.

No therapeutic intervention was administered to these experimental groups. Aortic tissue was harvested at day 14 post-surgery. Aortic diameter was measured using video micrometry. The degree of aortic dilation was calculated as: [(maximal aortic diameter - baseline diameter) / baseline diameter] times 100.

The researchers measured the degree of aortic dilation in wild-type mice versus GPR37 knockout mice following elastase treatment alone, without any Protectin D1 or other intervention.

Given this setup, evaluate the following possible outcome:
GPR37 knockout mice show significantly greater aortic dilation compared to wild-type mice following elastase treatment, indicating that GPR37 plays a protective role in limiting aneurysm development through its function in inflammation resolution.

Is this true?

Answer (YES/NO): NO